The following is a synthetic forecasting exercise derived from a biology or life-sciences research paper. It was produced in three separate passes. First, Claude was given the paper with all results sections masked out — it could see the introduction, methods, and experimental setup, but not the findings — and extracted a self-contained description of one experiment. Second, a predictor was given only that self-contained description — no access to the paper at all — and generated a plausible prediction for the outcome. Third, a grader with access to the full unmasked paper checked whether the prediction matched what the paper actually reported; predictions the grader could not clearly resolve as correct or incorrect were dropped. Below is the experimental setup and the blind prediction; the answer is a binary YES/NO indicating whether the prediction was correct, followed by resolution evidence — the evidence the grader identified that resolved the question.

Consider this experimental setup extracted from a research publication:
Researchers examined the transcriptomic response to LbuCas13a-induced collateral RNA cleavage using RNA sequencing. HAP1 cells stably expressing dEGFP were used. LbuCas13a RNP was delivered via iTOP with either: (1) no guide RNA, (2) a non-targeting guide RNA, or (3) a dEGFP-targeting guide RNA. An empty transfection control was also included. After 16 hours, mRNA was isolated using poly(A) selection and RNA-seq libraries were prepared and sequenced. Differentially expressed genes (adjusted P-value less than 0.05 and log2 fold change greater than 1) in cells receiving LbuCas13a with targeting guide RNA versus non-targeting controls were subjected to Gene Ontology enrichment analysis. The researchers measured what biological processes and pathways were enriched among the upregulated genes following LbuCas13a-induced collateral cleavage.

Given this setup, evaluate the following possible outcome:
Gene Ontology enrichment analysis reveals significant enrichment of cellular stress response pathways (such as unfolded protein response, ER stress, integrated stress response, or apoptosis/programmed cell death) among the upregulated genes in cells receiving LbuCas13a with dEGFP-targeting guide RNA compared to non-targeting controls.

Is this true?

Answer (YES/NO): NO